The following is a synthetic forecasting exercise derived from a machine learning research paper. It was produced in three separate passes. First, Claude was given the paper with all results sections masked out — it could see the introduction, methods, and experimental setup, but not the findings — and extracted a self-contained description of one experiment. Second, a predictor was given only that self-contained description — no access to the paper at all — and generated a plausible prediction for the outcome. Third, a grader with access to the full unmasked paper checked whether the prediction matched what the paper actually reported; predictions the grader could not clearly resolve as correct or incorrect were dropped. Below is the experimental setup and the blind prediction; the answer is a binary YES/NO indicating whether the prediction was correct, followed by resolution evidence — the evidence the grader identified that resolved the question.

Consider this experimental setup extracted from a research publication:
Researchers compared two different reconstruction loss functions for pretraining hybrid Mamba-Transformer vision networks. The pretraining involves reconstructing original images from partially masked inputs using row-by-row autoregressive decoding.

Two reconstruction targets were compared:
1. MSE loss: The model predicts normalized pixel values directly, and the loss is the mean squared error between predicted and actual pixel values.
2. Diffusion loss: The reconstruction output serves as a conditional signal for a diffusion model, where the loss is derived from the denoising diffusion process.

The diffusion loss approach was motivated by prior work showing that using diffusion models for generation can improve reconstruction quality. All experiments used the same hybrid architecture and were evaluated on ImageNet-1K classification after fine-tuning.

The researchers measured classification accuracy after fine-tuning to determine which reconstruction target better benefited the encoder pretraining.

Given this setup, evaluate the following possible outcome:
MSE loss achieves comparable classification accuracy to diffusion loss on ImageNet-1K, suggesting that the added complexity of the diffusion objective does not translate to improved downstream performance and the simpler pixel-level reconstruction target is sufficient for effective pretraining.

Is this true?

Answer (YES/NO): NO